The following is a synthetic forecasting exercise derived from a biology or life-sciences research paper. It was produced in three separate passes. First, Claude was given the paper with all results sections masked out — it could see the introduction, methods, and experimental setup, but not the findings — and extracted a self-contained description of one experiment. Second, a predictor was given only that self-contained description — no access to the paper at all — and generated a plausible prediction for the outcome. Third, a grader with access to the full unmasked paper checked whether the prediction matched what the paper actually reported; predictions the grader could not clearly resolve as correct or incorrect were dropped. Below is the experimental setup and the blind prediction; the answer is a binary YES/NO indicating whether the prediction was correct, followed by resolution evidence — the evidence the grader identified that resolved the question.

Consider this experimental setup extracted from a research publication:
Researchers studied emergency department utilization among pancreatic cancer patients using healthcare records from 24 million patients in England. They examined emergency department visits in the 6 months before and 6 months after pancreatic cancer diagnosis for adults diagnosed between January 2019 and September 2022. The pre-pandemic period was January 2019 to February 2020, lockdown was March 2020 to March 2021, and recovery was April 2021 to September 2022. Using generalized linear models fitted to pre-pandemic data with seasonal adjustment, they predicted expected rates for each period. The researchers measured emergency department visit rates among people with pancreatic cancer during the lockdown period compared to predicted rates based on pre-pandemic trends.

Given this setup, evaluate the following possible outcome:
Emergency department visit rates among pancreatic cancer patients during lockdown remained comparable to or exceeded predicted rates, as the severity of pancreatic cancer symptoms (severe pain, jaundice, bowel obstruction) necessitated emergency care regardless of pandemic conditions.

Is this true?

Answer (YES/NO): YES